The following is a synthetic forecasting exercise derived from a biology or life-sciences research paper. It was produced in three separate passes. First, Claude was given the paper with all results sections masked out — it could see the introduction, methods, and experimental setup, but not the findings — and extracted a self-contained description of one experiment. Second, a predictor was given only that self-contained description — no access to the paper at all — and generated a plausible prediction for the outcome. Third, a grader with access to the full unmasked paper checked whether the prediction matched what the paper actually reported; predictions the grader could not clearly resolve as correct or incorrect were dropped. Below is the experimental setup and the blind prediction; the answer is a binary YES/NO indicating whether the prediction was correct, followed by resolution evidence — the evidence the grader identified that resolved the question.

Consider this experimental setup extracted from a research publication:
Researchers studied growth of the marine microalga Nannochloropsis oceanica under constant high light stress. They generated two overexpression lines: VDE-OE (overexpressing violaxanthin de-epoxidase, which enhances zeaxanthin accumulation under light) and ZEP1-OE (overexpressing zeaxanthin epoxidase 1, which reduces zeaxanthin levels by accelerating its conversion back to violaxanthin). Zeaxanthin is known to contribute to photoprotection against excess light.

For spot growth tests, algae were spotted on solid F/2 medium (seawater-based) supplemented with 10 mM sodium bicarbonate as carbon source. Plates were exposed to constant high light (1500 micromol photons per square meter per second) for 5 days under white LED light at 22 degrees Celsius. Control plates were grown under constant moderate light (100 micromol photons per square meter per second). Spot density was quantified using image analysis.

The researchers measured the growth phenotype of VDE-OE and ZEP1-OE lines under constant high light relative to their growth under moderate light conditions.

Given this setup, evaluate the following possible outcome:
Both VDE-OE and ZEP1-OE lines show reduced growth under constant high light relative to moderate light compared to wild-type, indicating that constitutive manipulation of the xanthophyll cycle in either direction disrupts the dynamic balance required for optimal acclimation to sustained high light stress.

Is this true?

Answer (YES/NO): NO